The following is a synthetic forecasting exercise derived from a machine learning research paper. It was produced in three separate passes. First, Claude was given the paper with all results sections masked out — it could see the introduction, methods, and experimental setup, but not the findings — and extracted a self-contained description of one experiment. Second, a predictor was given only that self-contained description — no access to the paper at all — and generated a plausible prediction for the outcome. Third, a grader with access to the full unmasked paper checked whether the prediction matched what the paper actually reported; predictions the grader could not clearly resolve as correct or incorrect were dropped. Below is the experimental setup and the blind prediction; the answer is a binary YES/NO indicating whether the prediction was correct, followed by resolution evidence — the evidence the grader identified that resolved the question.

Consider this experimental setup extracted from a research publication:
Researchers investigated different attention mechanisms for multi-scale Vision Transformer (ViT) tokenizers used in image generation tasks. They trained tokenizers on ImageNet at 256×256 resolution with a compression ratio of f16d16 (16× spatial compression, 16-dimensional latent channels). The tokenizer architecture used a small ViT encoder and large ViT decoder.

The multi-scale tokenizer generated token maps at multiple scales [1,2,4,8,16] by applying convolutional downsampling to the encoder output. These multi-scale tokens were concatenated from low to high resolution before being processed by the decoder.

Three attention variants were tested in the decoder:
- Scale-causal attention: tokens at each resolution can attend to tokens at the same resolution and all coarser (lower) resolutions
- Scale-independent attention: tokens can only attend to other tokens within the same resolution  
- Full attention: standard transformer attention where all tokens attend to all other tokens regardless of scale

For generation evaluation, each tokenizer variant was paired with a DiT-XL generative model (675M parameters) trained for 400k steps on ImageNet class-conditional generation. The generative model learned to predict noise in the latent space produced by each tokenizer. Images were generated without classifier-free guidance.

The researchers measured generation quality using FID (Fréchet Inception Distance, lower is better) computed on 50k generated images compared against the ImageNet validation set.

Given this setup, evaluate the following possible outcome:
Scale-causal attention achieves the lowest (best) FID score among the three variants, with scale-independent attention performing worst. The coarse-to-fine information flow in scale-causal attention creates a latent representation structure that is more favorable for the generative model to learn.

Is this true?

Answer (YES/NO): NO